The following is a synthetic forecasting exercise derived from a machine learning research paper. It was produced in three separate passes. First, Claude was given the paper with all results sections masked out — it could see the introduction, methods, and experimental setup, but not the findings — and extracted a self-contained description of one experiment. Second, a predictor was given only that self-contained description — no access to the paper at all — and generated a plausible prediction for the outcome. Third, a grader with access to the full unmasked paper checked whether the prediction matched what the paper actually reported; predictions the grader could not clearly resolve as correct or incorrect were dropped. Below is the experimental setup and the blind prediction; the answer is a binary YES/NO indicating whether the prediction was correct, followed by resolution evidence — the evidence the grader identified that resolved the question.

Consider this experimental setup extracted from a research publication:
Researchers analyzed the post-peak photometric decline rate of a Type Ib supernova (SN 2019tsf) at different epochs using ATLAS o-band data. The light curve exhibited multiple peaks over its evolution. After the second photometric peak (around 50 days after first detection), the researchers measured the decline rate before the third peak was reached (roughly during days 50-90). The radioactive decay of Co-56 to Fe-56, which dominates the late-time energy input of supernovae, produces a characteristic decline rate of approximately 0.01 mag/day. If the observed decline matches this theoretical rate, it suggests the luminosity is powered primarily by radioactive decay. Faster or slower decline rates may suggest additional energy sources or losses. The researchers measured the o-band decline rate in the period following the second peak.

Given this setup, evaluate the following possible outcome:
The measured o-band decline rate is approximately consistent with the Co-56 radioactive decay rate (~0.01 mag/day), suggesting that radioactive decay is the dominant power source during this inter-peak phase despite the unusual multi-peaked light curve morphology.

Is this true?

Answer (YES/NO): YES